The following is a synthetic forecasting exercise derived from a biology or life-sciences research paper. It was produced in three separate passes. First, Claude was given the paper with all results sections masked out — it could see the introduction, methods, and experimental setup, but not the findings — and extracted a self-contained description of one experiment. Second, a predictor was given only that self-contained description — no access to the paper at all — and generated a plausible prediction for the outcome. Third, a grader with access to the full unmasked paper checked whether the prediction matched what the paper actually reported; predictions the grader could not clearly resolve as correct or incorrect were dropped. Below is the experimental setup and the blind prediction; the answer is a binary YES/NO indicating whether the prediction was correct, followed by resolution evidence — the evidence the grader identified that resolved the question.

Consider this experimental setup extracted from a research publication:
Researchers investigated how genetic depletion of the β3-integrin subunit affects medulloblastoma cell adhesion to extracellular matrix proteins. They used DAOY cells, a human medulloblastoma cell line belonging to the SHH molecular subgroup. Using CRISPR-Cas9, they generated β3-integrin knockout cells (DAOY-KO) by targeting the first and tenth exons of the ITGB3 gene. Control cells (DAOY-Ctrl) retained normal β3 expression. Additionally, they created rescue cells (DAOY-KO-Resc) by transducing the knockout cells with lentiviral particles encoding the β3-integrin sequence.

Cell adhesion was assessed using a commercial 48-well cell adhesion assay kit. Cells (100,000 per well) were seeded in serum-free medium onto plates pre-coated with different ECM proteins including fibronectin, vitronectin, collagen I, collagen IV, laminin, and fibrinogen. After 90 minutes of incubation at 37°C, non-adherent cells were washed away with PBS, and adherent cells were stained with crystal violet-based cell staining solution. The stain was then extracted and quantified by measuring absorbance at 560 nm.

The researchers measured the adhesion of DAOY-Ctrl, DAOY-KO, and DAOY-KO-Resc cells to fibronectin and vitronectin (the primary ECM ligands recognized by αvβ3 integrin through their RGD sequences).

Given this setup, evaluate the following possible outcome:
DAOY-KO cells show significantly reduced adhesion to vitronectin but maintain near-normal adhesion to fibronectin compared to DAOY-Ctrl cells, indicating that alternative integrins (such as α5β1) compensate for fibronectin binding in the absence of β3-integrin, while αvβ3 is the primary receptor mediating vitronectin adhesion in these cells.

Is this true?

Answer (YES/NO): NO